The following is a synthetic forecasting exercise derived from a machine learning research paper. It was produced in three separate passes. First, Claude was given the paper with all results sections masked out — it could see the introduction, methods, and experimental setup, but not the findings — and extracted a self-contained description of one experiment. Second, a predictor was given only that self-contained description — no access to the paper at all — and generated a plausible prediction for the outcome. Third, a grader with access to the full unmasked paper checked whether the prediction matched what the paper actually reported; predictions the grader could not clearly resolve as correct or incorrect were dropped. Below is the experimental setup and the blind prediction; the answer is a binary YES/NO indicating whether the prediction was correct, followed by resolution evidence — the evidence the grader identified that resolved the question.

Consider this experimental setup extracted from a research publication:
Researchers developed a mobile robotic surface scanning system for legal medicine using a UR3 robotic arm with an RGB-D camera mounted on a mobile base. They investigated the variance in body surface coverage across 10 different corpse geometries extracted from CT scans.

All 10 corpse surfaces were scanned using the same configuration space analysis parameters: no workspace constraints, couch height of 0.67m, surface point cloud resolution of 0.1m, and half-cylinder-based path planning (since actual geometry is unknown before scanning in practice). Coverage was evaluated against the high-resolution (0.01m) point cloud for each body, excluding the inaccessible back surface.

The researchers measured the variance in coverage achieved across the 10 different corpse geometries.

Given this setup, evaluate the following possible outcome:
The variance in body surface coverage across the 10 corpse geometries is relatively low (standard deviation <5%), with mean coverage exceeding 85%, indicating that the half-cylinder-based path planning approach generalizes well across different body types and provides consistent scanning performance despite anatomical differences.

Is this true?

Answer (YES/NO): YES